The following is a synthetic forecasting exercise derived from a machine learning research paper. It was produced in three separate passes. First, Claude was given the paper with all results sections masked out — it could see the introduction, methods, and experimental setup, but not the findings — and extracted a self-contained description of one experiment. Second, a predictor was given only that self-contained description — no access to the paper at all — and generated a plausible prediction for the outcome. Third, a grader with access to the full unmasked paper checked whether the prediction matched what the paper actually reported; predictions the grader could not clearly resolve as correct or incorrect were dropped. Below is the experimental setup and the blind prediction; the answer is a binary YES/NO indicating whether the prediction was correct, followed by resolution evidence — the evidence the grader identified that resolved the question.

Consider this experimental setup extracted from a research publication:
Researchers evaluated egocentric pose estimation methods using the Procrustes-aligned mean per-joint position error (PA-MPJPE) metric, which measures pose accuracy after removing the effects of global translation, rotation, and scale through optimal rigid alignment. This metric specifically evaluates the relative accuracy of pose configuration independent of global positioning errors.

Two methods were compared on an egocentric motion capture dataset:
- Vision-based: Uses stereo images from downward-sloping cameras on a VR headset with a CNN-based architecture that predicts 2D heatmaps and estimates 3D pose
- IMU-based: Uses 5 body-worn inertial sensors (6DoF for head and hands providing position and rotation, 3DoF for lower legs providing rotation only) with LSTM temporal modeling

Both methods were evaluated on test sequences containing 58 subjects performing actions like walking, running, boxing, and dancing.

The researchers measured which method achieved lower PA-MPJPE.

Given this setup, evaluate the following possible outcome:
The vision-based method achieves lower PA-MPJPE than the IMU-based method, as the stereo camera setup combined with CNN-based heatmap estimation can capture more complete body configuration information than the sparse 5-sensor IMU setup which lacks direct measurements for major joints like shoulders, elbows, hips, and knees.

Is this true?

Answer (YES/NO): NO